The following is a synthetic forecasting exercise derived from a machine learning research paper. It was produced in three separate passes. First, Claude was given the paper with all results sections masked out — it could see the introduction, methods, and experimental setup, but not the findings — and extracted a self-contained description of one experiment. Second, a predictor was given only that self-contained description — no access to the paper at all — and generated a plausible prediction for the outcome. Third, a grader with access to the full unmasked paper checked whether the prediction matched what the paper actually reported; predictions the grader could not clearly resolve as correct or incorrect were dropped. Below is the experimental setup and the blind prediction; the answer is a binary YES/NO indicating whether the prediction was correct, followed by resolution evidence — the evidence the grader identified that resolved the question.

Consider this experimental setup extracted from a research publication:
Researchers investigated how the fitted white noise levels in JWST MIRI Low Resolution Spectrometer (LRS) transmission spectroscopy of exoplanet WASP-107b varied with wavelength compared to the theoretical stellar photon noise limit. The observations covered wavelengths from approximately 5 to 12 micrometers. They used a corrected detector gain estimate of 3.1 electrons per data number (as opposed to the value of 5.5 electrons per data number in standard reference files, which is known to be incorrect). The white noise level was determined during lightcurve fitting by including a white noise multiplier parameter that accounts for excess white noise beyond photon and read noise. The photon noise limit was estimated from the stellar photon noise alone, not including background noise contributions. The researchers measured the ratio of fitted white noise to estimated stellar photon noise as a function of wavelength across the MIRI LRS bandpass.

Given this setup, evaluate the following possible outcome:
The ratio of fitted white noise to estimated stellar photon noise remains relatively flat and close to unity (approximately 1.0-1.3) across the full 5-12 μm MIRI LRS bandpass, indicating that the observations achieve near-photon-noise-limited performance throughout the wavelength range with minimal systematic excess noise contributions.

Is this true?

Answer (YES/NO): NO